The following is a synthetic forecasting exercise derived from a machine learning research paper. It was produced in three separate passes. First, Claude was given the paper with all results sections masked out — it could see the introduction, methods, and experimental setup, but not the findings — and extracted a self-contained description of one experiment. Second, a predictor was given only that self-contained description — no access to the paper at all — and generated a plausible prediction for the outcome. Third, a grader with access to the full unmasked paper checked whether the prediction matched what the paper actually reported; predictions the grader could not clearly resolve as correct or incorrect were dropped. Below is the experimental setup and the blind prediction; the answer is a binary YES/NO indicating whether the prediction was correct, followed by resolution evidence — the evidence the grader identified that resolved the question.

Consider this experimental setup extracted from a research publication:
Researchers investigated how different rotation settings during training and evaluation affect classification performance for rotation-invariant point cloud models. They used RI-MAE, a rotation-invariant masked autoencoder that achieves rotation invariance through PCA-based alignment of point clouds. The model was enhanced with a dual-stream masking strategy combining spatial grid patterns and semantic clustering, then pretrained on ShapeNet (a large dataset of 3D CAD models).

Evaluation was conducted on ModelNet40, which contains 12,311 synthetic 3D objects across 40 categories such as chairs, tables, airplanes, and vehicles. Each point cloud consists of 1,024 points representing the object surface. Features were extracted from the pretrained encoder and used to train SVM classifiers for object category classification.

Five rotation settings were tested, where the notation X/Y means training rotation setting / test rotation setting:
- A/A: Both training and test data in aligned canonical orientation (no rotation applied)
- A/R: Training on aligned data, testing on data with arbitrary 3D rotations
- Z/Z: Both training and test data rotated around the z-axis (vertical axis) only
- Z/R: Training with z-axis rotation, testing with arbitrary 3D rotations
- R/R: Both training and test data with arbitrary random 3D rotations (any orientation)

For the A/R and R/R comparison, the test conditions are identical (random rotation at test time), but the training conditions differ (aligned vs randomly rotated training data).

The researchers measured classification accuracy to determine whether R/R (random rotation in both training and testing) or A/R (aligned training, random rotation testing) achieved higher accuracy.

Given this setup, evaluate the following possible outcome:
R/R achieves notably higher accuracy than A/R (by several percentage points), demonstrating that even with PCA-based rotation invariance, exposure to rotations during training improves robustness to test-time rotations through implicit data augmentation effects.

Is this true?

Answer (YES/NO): NO